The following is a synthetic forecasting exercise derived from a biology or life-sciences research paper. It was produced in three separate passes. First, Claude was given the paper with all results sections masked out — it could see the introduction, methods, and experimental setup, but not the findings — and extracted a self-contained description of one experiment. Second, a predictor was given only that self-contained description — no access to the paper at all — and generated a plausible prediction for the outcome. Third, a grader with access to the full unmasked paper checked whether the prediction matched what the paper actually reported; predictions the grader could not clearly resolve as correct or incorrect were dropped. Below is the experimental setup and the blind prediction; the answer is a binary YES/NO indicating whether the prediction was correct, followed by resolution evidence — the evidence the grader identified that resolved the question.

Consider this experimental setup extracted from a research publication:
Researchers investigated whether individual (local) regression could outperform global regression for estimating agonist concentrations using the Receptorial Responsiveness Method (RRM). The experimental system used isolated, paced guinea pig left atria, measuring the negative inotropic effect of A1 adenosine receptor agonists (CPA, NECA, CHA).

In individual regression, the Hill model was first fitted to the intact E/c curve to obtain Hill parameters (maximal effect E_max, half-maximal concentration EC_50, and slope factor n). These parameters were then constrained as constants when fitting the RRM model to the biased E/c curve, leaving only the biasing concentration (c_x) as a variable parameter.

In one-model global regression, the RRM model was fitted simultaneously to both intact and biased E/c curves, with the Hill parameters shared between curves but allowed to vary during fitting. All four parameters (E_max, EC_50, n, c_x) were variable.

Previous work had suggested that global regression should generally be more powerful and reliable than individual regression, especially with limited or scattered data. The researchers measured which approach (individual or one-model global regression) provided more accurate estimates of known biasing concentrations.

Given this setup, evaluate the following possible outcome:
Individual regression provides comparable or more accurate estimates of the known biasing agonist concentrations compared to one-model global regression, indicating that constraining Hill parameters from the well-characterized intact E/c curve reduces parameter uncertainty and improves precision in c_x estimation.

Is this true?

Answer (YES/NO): YES